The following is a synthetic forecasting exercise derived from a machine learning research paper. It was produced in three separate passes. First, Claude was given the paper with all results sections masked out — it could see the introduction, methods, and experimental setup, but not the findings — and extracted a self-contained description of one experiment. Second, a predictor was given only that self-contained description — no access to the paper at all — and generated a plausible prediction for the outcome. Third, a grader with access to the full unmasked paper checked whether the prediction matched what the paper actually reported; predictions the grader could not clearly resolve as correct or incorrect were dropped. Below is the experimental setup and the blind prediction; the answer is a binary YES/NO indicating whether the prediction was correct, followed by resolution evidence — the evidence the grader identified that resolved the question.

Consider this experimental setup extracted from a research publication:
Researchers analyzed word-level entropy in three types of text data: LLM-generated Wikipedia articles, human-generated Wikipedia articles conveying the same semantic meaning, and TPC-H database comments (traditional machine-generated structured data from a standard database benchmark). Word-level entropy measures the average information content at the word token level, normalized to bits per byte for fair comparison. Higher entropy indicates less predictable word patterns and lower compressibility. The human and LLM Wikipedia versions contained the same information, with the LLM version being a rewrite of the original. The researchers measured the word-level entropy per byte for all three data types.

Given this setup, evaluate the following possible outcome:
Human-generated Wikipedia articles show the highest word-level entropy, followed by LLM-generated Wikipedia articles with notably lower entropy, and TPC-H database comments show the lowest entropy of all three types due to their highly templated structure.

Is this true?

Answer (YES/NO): NO